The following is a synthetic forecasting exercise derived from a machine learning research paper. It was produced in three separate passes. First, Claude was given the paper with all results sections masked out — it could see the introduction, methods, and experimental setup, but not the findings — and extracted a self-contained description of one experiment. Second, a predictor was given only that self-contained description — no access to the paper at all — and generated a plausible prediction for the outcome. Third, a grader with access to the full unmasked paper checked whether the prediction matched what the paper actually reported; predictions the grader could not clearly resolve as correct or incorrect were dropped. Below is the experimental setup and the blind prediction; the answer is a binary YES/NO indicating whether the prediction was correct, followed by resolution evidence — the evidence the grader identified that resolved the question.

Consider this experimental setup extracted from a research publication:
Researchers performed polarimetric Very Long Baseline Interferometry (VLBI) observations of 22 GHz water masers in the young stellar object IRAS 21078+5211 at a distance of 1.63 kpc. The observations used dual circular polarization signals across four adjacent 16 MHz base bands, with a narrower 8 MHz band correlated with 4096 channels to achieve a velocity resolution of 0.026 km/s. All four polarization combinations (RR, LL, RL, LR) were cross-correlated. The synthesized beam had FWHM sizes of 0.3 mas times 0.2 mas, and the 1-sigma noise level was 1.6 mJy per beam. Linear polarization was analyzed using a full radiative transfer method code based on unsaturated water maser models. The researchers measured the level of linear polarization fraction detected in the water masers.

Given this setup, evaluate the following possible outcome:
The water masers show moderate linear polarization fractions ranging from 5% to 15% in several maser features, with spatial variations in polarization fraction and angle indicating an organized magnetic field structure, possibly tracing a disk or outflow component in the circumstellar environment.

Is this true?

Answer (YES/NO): NO